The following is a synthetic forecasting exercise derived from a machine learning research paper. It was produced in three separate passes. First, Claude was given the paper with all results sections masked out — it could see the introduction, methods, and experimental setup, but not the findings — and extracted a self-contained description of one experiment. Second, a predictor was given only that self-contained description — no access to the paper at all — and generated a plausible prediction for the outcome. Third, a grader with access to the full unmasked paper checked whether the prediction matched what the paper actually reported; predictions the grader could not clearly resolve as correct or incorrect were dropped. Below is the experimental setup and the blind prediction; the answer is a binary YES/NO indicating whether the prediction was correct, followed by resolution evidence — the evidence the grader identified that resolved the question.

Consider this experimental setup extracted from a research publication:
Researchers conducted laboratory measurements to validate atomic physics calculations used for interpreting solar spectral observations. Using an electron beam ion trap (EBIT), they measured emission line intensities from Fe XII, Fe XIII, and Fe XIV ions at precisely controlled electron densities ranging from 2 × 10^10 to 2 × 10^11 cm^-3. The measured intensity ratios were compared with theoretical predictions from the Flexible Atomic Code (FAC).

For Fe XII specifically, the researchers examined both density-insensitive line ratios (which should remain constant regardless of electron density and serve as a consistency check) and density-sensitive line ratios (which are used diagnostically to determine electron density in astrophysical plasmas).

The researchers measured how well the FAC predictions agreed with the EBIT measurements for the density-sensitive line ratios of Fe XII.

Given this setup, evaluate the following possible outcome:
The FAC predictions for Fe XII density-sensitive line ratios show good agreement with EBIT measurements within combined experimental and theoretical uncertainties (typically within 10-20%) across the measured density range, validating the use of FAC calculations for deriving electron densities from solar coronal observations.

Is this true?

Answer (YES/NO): NO